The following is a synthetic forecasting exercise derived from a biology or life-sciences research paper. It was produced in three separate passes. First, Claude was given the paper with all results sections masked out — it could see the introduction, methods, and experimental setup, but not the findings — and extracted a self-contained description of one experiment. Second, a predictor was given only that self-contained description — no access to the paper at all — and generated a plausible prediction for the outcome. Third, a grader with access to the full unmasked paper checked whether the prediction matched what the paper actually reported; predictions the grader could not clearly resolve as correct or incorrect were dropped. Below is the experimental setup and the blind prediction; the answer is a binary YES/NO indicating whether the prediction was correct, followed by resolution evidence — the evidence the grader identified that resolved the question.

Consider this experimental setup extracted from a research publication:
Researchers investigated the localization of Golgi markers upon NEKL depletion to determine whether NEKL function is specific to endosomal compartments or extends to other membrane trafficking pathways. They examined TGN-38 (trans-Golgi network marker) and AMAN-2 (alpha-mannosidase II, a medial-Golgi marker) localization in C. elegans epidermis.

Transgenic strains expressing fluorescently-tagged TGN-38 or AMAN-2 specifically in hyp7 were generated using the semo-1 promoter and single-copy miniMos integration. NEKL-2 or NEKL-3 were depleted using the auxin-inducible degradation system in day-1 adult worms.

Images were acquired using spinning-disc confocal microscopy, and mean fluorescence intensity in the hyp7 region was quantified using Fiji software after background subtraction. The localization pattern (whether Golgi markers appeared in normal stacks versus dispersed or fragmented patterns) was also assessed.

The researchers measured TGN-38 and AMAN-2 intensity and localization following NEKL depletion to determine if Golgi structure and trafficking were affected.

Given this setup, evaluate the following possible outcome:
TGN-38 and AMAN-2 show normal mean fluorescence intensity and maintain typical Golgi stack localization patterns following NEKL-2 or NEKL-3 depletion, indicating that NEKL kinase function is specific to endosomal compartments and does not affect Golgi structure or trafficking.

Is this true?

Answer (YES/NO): NO